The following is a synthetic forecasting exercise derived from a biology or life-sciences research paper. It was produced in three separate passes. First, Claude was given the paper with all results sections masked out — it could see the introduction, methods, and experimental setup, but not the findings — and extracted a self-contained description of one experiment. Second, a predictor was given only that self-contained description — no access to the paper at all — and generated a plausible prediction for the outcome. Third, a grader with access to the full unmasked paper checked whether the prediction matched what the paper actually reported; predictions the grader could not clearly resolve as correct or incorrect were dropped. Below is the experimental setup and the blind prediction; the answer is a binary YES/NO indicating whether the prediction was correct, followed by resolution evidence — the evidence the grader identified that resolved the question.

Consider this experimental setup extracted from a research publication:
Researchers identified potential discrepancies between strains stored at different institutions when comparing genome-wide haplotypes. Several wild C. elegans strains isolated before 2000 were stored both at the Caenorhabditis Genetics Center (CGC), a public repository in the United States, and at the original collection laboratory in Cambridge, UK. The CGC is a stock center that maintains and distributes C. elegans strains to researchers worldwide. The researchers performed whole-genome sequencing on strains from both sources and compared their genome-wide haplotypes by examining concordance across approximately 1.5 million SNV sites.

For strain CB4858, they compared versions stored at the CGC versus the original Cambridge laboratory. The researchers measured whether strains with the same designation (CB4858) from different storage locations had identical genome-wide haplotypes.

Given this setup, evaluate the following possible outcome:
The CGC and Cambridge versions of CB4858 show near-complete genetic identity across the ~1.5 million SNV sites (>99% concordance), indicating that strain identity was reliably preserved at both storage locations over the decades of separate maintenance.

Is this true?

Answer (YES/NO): NO